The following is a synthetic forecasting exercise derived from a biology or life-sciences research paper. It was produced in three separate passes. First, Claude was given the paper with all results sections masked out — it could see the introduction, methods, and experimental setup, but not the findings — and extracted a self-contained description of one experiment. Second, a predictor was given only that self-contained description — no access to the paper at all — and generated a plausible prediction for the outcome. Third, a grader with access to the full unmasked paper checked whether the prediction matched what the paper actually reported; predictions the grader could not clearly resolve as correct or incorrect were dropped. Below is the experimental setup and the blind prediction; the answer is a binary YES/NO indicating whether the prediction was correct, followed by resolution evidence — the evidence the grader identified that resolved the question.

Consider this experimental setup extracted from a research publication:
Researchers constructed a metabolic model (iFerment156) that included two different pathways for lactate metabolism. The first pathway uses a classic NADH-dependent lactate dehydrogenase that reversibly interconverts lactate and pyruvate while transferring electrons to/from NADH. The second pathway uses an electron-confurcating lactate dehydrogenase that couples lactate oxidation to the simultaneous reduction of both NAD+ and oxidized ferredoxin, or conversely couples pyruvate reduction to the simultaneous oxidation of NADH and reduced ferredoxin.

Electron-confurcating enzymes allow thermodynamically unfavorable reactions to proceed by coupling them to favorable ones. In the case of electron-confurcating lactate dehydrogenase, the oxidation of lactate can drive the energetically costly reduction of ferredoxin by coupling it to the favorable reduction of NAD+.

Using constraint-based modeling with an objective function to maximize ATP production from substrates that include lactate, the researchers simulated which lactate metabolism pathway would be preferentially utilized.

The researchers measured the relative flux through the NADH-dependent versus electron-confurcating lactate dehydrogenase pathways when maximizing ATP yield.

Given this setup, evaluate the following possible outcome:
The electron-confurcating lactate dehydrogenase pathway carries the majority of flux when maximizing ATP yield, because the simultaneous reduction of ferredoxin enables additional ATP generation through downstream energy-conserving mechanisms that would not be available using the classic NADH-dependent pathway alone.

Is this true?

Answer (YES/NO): NO